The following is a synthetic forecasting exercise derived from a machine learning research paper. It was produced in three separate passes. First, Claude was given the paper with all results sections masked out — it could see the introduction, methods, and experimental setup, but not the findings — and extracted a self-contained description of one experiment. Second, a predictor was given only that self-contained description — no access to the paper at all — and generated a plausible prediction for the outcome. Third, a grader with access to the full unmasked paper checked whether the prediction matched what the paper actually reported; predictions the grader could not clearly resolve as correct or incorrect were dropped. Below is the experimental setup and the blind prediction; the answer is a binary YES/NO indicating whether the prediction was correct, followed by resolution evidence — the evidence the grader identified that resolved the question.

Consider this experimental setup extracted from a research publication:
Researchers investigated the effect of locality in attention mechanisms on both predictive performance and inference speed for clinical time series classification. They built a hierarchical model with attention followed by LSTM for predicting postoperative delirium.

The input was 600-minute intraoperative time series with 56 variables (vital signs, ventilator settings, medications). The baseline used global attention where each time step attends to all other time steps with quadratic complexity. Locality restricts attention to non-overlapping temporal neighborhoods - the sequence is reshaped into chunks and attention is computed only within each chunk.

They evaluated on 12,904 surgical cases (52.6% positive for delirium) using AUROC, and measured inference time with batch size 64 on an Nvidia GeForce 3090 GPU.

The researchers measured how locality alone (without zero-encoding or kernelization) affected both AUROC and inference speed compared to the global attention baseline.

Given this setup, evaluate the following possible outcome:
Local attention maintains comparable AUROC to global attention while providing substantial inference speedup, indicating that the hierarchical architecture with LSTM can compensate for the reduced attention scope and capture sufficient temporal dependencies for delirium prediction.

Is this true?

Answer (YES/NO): NO